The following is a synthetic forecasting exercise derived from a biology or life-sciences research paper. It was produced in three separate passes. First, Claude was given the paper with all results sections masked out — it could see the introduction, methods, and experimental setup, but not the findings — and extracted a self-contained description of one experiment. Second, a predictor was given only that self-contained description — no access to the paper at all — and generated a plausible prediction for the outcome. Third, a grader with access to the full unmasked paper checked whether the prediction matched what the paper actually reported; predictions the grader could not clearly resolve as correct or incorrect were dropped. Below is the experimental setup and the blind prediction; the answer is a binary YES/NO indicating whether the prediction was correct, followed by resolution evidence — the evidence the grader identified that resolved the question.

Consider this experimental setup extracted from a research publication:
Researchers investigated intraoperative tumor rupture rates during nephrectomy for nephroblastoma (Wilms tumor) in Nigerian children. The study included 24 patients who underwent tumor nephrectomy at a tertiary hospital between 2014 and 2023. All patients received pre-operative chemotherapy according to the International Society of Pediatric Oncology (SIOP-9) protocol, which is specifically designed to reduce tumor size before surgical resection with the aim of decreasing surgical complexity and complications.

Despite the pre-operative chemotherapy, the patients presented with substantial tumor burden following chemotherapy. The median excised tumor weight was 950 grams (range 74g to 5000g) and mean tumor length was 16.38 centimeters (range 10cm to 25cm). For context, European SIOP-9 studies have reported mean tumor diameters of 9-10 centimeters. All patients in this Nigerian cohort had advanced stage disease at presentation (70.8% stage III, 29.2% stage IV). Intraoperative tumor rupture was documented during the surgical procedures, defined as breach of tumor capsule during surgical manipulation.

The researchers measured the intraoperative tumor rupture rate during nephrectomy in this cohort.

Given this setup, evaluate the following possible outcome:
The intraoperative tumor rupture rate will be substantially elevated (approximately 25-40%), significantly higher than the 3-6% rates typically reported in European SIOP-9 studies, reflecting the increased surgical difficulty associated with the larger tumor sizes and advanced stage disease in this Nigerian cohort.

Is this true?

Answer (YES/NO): YES